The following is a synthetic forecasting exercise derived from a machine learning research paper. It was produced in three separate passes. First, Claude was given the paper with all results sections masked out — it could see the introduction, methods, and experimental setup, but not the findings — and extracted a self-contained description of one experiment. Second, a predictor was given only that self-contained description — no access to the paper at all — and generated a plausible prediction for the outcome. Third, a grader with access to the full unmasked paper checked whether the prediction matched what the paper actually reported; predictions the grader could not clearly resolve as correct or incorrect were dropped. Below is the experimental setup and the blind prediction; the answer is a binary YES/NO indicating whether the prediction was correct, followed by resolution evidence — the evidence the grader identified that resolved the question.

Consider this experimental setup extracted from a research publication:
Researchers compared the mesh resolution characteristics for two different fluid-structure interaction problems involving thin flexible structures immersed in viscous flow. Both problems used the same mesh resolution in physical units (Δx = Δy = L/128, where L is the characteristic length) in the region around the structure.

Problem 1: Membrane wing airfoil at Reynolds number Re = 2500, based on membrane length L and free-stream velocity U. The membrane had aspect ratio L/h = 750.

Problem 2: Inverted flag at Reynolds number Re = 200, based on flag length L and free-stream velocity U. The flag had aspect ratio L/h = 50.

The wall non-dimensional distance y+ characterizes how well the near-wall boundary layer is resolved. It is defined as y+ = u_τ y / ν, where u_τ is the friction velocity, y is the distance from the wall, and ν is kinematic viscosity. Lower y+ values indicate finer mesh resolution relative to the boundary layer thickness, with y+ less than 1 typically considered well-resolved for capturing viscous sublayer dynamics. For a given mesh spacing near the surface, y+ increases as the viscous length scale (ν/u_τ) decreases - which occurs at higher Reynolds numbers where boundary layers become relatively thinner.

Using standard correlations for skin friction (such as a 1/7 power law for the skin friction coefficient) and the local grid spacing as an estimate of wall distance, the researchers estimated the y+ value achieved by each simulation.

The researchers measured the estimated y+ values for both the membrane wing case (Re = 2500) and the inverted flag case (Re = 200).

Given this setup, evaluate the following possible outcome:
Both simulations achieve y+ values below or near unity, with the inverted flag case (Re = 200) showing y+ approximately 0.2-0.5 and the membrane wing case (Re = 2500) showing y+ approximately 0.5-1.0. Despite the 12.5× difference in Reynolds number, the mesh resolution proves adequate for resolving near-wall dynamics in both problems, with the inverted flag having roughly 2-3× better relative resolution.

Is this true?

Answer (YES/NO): NO